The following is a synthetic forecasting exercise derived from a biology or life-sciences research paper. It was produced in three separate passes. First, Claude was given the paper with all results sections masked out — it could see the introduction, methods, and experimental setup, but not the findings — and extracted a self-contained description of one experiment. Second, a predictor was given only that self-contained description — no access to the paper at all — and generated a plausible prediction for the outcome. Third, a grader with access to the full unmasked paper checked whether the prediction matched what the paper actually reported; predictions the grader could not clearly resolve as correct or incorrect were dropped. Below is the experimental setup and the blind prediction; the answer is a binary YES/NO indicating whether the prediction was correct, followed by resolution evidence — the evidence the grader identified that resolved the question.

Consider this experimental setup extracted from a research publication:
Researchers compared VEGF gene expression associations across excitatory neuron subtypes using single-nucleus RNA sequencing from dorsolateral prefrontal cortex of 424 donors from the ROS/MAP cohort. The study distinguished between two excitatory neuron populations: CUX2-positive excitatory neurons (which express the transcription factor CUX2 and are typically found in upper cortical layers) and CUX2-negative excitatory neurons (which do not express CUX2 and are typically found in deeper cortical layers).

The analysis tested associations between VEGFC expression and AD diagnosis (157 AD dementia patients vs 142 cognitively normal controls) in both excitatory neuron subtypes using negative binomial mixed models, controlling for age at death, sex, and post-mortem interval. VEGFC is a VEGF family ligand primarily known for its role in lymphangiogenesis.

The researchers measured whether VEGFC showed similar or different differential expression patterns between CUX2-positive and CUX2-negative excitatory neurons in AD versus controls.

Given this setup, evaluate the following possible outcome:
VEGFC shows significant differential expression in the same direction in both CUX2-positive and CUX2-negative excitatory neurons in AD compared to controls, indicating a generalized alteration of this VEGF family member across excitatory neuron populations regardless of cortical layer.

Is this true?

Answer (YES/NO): NO